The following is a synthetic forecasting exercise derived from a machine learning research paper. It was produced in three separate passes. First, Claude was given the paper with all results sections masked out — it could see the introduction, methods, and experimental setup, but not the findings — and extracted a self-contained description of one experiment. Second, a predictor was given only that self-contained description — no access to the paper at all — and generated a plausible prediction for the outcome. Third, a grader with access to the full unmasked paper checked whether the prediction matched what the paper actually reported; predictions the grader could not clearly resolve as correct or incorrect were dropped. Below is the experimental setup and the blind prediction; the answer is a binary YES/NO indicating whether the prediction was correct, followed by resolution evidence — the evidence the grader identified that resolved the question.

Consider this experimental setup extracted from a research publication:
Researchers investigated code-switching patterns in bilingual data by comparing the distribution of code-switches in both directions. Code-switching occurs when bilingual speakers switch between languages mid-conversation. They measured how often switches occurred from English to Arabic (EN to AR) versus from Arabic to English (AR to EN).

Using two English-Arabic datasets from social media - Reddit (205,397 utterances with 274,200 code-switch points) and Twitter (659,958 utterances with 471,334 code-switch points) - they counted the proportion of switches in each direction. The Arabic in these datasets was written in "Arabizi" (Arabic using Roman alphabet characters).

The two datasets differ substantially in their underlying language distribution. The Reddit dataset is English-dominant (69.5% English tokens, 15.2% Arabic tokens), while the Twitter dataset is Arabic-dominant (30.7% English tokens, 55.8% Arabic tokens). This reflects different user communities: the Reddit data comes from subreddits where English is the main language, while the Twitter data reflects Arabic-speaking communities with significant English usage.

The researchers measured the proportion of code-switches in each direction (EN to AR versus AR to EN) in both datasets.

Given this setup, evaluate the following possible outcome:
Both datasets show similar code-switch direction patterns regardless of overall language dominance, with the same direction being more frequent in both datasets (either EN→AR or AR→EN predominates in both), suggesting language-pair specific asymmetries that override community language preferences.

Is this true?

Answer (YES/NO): YES